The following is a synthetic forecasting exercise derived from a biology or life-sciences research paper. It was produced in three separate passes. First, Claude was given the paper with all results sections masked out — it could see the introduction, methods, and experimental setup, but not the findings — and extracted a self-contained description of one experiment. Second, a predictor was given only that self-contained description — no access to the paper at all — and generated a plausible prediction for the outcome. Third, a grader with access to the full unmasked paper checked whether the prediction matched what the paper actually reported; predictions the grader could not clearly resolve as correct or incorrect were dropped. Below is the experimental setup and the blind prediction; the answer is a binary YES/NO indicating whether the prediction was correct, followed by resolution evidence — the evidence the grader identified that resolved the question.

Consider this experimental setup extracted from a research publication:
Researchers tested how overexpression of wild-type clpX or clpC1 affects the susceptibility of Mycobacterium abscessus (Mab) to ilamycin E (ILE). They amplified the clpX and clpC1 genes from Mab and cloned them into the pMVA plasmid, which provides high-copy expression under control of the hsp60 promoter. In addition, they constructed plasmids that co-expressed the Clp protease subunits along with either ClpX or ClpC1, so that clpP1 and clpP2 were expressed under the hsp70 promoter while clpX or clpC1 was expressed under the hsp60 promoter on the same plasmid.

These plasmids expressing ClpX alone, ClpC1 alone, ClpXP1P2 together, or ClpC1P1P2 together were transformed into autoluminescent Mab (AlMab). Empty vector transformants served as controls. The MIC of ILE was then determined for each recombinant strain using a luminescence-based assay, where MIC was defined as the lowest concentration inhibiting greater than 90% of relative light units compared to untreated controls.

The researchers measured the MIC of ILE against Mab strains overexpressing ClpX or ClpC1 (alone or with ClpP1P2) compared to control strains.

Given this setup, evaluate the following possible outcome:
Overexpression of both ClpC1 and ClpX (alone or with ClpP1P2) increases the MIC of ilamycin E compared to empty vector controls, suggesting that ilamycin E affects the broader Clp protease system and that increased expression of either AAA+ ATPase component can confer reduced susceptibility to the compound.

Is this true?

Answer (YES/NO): NO